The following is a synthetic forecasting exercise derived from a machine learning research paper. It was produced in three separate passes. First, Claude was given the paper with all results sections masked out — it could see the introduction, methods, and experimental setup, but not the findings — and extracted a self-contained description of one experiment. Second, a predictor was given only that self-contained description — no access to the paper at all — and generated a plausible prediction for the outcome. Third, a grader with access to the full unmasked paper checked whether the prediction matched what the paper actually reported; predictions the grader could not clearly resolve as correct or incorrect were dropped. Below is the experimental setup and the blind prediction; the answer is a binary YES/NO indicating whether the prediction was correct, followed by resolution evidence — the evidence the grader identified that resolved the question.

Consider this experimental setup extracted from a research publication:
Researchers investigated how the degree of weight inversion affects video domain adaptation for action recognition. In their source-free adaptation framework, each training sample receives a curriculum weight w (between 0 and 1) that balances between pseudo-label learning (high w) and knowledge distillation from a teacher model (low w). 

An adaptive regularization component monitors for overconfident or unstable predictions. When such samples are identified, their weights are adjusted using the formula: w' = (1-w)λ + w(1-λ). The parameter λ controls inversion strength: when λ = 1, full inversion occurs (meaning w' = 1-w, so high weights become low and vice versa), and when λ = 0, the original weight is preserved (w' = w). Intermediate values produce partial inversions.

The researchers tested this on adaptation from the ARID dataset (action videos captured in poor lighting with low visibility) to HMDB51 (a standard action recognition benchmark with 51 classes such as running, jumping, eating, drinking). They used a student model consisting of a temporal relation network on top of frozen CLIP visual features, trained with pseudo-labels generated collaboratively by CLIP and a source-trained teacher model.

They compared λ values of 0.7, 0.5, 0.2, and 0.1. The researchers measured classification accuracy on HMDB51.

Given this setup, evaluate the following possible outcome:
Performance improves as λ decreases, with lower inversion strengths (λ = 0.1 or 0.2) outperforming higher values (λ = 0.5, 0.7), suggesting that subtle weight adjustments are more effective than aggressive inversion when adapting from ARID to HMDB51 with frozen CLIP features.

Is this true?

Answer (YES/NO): NO